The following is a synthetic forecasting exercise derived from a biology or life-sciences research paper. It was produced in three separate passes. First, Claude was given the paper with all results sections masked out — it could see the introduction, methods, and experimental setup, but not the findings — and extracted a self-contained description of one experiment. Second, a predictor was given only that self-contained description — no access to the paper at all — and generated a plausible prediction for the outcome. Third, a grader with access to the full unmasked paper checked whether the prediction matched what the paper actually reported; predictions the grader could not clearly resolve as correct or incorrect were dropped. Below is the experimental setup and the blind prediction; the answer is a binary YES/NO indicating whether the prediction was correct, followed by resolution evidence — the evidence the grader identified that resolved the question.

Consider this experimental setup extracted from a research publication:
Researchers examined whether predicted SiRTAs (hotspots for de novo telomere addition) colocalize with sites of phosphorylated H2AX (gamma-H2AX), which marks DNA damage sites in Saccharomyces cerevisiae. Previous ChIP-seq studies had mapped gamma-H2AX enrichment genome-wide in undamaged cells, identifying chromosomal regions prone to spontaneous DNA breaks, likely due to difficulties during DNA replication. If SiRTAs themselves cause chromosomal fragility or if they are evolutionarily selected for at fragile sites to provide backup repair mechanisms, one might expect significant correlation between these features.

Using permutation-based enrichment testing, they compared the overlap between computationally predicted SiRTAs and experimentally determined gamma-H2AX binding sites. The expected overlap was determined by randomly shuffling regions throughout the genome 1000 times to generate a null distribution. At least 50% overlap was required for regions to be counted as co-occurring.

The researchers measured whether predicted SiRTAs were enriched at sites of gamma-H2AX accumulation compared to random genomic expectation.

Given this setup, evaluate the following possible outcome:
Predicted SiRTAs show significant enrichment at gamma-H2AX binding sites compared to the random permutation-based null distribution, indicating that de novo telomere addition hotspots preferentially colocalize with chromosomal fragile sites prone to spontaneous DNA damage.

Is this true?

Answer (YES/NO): YES